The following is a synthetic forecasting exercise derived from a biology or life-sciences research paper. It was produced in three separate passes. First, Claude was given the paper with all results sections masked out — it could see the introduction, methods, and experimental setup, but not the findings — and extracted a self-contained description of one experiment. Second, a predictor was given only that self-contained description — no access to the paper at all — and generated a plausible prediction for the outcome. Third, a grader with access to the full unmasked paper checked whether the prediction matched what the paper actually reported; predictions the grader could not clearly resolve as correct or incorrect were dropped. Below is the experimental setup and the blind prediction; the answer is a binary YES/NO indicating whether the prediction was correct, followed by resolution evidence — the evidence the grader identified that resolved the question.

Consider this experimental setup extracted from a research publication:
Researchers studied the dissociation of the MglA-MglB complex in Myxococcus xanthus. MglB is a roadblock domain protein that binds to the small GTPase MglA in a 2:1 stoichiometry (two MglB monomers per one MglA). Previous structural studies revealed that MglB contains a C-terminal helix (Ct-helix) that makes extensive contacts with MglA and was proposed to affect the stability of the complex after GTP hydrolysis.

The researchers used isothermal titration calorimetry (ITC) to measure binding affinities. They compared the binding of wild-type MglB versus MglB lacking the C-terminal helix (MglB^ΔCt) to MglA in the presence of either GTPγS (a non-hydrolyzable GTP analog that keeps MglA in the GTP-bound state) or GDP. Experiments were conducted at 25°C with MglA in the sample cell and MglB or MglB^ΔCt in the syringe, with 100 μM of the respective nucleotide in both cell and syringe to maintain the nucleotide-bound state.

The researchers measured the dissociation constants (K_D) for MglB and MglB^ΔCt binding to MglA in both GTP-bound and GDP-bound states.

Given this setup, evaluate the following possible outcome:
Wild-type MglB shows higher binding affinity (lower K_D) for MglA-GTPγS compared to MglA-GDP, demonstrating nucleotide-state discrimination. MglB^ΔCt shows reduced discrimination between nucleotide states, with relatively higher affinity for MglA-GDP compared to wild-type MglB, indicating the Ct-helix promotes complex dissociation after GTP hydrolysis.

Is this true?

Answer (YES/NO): NO